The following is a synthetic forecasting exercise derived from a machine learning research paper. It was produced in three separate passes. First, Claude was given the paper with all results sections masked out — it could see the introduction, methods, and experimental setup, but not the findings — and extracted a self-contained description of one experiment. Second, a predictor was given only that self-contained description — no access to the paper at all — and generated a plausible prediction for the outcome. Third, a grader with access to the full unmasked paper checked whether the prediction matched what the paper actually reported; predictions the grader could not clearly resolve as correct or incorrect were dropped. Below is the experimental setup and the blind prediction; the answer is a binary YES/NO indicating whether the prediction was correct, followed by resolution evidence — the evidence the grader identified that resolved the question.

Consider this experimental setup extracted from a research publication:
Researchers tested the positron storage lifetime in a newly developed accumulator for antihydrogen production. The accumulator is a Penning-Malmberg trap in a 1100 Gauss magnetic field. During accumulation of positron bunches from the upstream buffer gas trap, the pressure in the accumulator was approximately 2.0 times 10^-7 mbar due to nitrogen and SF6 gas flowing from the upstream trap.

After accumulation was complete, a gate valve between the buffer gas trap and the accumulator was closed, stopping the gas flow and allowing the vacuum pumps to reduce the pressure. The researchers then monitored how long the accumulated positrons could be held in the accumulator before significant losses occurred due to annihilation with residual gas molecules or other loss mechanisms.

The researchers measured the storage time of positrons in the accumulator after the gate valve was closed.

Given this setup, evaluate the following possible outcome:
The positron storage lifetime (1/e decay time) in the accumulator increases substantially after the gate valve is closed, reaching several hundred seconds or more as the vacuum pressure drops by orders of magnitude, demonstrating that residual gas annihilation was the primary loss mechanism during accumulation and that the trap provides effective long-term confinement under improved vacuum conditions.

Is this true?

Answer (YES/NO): YES